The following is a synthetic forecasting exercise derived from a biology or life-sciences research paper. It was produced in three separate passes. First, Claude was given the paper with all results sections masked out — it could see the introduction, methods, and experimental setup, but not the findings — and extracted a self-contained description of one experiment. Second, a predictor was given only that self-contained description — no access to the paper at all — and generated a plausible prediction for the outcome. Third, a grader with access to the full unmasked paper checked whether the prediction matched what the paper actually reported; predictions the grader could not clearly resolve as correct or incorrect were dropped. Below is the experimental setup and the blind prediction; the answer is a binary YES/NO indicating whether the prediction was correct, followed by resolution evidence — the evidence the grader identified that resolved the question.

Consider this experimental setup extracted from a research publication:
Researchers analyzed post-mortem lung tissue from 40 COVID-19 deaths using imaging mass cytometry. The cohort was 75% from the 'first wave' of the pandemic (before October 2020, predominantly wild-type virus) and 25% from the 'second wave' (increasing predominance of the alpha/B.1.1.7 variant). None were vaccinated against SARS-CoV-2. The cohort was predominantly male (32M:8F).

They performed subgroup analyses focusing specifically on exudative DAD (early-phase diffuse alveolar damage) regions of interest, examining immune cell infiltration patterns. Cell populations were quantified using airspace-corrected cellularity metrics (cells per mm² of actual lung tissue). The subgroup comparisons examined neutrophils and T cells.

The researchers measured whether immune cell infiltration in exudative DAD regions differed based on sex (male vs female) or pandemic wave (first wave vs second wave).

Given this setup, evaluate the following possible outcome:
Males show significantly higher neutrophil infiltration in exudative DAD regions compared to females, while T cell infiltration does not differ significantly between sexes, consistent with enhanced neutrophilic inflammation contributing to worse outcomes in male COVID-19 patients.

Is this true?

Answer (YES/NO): NO